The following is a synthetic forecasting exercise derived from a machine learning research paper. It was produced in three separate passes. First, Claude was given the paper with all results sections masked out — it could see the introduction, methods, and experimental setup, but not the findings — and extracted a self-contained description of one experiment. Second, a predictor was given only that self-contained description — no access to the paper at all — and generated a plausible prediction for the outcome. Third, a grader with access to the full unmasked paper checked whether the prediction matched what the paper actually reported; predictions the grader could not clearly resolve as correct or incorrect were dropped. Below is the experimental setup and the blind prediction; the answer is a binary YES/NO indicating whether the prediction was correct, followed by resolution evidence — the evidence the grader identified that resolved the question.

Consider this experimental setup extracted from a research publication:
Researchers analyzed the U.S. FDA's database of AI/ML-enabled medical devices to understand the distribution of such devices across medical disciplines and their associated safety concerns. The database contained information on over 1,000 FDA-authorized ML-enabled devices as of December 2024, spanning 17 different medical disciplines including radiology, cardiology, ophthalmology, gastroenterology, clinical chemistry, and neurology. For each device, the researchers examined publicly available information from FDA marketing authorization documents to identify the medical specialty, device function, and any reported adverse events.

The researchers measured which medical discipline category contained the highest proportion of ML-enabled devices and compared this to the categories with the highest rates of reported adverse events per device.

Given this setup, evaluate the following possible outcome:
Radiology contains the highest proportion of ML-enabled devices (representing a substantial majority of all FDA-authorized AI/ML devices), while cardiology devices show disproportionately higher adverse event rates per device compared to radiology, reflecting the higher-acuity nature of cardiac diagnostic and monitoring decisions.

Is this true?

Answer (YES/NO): NO